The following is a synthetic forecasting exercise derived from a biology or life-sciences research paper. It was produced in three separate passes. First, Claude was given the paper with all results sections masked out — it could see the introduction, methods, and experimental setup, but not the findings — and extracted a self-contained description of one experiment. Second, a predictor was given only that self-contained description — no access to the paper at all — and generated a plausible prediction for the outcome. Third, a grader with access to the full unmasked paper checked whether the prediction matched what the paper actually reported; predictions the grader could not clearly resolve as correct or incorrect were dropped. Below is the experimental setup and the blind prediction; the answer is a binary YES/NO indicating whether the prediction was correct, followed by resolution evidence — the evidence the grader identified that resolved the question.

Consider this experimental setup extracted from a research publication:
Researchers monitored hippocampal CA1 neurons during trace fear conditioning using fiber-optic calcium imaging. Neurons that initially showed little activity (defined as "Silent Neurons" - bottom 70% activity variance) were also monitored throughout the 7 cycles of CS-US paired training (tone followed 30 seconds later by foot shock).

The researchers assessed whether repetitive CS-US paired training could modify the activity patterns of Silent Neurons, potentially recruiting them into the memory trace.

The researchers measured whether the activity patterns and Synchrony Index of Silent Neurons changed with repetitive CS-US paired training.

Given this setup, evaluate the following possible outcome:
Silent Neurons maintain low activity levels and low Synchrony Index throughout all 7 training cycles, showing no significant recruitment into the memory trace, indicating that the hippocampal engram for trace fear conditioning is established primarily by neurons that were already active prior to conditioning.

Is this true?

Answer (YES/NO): YES